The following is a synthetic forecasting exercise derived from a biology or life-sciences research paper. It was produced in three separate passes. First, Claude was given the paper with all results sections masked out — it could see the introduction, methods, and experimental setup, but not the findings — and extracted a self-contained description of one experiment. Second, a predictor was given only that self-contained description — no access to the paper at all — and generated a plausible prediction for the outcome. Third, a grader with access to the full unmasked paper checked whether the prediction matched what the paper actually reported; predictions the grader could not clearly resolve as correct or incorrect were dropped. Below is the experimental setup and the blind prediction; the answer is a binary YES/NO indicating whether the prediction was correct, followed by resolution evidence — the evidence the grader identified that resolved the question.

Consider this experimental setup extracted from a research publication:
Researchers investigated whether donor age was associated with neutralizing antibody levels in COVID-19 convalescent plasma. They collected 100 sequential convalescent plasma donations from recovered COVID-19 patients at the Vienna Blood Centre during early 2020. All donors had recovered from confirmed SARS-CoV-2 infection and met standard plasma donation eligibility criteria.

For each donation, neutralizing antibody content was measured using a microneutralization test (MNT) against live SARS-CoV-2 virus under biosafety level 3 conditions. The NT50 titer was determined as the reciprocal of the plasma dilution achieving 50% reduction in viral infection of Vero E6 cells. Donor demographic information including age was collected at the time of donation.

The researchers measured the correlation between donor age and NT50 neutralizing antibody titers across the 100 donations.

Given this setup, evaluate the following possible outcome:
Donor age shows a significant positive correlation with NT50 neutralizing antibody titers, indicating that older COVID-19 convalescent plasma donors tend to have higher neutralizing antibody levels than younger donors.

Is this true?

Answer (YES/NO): YES